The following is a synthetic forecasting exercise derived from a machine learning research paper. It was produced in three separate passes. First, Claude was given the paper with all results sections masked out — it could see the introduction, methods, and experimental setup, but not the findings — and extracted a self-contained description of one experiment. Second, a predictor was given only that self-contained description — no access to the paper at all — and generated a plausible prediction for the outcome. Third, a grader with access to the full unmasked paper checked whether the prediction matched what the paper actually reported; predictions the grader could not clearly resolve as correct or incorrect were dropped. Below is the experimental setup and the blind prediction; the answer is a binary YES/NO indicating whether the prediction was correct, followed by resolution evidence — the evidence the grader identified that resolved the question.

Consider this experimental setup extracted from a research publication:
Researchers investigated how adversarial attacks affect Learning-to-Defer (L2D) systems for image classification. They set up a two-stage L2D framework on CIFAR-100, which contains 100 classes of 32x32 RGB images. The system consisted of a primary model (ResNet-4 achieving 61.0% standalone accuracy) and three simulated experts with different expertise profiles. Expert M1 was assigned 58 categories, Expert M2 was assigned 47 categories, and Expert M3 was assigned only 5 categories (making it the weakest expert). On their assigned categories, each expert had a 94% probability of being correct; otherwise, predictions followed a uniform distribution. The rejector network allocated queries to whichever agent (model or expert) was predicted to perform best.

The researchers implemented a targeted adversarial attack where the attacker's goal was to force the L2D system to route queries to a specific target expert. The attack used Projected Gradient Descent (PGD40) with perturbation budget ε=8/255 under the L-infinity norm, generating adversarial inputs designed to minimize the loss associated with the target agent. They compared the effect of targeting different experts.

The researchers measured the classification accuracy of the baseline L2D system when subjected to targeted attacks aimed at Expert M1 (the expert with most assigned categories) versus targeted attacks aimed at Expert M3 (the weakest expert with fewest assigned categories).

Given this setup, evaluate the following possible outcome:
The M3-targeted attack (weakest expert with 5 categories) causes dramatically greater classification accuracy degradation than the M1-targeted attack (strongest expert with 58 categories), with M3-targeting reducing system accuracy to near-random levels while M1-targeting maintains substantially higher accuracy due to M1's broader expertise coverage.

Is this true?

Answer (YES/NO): NO